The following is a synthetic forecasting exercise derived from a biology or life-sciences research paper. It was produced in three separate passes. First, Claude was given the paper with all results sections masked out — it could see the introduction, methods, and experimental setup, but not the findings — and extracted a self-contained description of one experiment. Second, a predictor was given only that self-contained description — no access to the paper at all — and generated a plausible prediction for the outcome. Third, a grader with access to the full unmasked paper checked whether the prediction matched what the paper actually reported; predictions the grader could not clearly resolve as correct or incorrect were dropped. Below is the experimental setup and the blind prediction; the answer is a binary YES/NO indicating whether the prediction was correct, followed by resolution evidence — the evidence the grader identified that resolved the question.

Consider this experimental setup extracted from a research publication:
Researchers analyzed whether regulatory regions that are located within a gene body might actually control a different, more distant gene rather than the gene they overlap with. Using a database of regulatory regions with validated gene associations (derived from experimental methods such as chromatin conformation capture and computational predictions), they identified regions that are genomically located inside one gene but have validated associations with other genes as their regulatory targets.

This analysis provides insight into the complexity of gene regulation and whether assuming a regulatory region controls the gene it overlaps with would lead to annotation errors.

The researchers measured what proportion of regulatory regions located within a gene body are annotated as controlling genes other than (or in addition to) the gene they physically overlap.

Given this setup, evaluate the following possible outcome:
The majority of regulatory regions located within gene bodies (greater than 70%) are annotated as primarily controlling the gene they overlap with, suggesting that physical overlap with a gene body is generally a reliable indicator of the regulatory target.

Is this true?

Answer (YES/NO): NO